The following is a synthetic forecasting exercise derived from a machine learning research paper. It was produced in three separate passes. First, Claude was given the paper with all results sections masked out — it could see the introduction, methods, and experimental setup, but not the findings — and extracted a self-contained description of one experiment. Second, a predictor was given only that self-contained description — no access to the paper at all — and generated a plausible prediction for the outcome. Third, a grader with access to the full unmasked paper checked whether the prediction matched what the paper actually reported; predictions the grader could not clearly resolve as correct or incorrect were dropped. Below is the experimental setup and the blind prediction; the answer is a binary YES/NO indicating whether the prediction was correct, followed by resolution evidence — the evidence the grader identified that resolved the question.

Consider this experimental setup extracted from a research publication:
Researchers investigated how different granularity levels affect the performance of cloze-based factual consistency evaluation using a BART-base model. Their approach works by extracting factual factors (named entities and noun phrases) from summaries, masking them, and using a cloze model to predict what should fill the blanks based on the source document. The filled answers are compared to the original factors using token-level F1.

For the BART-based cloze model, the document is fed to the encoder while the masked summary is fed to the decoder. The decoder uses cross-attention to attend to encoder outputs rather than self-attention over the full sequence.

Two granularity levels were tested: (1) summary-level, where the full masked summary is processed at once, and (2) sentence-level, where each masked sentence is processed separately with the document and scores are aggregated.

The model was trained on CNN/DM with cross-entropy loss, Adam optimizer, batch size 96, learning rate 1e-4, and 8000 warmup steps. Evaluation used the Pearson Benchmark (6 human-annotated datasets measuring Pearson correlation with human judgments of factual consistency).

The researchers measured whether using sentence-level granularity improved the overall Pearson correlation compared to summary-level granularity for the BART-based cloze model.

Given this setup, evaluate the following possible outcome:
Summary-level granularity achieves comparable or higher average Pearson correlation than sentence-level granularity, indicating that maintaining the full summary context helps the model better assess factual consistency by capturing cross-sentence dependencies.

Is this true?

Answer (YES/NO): NO